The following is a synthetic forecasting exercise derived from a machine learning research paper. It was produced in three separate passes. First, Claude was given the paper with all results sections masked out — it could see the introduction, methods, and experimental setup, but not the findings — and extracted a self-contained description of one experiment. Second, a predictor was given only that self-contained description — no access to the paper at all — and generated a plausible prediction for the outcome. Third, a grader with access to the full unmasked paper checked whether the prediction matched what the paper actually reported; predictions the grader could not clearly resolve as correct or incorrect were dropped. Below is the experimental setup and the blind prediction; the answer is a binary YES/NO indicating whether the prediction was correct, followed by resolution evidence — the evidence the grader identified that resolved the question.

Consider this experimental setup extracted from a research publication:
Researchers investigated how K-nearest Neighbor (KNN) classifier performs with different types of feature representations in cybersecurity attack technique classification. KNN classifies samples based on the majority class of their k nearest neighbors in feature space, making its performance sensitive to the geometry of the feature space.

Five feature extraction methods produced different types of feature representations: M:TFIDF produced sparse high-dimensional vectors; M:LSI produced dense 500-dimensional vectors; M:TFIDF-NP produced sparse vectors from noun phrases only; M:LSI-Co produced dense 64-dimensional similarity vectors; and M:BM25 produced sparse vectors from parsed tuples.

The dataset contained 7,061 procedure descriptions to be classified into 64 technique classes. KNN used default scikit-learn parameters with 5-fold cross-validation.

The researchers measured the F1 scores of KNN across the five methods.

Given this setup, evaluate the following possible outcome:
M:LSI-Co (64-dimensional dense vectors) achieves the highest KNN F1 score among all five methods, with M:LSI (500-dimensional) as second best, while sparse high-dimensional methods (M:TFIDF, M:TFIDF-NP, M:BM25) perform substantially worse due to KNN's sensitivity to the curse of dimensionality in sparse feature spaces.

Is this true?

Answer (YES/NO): NO